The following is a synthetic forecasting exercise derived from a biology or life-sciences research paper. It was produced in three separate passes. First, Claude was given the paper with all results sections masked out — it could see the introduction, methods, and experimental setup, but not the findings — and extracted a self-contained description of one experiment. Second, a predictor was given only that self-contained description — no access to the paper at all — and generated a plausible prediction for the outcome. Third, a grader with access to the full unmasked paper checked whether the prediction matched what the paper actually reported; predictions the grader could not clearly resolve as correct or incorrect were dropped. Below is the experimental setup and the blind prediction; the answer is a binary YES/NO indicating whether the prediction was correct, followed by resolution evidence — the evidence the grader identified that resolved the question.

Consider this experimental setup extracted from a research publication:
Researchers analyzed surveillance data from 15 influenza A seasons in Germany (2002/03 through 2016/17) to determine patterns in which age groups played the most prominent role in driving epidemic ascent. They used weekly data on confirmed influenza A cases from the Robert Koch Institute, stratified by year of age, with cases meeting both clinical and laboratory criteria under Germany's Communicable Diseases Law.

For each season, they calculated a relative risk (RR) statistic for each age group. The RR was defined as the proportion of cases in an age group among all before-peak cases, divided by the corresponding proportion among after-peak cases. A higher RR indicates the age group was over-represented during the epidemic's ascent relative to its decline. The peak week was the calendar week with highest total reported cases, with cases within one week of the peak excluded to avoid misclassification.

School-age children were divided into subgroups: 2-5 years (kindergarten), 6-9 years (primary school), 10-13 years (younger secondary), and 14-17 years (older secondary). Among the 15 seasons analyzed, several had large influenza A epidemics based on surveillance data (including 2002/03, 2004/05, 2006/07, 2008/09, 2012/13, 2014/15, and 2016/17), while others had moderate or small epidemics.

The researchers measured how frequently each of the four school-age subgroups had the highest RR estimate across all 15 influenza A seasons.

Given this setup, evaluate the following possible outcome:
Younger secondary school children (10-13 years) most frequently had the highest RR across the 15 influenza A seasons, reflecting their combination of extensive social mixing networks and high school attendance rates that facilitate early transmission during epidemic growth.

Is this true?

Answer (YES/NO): NO